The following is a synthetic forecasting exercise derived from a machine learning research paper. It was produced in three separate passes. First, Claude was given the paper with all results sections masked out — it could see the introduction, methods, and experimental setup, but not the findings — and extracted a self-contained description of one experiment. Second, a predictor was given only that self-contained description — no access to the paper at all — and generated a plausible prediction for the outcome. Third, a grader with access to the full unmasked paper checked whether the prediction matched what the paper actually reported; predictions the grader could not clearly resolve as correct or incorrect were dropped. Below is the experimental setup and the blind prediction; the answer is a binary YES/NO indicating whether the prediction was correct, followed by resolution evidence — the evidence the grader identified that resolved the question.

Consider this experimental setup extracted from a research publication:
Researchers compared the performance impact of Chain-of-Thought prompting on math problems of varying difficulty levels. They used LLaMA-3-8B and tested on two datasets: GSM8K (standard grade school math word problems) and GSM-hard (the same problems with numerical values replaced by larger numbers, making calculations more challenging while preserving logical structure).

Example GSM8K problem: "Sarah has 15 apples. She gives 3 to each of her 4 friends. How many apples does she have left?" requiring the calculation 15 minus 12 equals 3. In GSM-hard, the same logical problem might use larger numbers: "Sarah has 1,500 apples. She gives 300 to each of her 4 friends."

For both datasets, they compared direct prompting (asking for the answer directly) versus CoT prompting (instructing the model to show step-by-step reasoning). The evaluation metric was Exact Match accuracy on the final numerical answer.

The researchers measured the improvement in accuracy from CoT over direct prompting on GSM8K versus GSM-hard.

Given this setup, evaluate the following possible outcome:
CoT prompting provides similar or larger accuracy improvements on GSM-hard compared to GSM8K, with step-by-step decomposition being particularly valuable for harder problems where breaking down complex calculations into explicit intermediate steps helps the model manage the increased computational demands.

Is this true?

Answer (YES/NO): NO